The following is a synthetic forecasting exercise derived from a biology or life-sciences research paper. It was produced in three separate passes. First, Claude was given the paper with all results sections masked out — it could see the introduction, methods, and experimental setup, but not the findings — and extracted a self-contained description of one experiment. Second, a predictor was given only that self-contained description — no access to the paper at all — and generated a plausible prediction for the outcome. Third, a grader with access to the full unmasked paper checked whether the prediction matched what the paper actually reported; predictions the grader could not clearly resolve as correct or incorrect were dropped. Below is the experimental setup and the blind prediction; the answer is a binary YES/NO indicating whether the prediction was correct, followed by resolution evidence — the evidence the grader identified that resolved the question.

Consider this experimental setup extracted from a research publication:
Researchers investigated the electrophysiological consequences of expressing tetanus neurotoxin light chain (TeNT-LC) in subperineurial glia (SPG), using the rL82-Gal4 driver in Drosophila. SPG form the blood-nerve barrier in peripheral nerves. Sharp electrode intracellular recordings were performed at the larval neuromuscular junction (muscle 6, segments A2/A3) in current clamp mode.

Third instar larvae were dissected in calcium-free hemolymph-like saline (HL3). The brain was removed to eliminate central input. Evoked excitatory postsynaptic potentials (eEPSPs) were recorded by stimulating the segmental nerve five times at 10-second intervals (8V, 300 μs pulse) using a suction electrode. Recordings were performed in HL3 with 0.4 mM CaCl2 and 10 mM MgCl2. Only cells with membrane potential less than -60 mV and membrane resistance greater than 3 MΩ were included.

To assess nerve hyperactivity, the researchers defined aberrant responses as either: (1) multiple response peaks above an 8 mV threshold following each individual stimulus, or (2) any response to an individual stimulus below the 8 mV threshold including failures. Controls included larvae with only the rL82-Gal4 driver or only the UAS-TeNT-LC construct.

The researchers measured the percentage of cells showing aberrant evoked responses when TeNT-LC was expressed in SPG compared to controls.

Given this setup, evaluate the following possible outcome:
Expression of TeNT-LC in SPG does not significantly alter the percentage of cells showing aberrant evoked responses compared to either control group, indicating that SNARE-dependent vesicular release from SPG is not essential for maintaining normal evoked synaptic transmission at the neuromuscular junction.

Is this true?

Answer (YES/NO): NO